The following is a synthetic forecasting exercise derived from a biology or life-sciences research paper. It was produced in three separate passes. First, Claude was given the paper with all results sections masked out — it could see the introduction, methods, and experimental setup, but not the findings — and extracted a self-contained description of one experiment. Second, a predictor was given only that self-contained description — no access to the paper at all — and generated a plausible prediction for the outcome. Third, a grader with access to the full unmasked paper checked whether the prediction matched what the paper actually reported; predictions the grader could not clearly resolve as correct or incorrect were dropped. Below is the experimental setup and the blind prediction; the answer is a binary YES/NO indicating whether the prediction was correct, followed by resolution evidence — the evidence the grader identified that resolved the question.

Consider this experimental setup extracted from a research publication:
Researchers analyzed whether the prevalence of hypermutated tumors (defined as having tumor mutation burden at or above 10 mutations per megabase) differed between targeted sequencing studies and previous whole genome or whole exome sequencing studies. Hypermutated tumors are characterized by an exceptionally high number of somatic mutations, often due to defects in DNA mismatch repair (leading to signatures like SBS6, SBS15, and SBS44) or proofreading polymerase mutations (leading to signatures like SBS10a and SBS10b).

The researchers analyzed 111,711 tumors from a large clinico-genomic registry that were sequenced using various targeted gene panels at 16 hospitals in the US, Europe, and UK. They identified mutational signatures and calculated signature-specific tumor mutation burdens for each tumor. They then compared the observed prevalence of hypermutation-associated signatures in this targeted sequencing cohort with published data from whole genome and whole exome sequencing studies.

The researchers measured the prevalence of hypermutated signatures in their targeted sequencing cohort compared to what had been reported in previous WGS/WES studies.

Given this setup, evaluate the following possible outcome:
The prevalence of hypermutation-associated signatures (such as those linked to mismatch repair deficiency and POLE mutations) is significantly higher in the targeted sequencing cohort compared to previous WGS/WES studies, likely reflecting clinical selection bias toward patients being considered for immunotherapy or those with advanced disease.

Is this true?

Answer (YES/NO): NO